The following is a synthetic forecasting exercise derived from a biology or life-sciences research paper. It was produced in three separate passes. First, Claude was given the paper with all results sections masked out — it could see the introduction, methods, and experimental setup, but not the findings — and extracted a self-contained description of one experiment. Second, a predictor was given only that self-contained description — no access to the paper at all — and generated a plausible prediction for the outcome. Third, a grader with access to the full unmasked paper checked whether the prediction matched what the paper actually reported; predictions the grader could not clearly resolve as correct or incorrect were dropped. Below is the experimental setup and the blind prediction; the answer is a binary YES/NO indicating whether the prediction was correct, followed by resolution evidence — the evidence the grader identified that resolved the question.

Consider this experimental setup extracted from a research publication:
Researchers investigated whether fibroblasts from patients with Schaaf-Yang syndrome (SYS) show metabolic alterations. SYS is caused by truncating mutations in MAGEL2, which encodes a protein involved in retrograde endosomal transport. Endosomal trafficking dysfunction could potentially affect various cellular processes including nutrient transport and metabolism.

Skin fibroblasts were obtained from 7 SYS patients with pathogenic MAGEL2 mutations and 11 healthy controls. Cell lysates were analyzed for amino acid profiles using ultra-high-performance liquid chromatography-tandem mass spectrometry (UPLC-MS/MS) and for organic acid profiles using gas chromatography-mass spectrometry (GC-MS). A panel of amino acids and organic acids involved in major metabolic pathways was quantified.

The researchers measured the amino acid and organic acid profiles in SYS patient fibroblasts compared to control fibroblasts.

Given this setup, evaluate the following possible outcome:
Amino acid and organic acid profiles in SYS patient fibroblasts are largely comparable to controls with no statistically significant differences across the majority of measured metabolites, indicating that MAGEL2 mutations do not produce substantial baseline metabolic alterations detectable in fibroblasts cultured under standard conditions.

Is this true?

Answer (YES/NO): NO